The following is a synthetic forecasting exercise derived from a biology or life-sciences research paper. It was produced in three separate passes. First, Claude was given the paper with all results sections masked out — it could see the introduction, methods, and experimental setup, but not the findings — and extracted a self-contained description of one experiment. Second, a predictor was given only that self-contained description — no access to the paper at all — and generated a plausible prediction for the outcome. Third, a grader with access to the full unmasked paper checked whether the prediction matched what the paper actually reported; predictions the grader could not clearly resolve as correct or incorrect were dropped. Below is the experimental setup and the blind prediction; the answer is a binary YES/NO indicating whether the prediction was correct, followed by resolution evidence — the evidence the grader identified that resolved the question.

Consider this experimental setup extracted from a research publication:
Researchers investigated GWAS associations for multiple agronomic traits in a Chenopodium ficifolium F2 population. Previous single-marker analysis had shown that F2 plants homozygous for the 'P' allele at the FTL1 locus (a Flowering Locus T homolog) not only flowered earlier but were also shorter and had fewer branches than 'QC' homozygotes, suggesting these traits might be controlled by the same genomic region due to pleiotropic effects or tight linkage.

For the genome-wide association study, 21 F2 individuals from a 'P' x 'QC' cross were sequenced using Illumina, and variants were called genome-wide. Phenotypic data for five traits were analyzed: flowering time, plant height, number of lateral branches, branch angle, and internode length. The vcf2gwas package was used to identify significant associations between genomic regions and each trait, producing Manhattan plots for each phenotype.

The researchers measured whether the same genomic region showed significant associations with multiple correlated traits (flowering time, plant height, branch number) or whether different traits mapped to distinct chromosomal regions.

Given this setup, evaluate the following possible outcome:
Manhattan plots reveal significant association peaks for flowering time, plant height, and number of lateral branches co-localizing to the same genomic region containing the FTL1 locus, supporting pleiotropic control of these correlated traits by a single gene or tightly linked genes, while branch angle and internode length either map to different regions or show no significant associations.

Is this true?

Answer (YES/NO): YES